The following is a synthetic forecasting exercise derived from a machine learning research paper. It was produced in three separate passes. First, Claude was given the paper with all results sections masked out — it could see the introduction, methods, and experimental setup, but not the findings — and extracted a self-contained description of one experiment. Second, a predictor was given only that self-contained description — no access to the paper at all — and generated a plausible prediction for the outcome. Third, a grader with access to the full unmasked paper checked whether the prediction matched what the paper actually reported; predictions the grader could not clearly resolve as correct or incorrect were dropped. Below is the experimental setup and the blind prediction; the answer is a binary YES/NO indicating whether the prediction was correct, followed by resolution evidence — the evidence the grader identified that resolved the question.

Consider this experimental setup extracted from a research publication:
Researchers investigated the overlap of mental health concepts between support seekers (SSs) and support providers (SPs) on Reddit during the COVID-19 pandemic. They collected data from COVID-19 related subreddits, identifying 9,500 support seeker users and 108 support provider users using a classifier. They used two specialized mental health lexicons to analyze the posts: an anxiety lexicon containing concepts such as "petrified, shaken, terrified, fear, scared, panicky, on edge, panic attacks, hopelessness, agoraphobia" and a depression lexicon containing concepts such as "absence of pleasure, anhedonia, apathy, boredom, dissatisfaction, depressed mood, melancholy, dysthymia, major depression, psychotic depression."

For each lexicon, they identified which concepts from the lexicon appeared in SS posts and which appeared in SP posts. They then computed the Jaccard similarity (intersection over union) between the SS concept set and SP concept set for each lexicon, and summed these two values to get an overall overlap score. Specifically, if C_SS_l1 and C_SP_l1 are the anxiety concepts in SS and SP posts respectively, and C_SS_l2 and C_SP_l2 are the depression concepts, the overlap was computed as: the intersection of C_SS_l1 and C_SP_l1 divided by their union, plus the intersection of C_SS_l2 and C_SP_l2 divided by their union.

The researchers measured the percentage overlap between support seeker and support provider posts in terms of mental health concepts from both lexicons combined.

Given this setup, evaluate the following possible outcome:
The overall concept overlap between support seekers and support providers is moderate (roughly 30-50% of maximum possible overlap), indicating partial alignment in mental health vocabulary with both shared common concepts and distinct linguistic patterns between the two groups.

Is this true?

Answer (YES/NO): NO